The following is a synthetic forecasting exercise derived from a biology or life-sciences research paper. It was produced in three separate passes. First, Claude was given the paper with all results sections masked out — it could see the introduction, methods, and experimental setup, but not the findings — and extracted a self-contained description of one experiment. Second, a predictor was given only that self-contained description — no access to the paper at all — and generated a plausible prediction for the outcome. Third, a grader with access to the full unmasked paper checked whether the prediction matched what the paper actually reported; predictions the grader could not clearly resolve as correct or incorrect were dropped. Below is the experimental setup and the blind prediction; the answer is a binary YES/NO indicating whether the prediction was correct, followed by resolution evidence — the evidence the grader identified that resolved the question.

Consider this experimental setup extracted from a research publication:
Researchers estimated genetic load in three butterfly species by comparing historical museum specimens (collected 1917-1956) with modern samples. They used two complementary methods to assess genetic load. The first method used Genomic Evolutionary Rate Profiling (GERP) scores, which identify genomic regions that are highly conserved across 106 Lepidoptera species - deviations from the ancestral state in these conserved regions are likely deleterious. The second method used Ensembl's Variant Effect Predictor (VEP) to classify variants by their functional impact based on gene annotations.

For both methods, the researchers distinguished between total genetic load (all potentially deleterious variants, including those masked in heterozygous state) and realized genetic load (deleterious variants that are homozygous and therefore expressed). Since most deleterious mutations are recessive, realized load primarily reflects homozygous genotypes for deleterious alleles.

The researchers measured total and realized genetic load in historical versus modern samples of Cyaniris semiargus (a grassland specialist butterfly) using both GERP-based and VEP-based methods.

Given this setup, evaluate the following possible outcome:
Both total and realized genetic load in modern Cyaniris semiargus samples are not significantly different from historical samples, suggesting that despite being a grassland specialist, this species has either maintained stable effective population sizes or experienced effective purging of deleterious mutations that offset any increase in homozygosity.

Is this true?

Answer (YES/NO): NO